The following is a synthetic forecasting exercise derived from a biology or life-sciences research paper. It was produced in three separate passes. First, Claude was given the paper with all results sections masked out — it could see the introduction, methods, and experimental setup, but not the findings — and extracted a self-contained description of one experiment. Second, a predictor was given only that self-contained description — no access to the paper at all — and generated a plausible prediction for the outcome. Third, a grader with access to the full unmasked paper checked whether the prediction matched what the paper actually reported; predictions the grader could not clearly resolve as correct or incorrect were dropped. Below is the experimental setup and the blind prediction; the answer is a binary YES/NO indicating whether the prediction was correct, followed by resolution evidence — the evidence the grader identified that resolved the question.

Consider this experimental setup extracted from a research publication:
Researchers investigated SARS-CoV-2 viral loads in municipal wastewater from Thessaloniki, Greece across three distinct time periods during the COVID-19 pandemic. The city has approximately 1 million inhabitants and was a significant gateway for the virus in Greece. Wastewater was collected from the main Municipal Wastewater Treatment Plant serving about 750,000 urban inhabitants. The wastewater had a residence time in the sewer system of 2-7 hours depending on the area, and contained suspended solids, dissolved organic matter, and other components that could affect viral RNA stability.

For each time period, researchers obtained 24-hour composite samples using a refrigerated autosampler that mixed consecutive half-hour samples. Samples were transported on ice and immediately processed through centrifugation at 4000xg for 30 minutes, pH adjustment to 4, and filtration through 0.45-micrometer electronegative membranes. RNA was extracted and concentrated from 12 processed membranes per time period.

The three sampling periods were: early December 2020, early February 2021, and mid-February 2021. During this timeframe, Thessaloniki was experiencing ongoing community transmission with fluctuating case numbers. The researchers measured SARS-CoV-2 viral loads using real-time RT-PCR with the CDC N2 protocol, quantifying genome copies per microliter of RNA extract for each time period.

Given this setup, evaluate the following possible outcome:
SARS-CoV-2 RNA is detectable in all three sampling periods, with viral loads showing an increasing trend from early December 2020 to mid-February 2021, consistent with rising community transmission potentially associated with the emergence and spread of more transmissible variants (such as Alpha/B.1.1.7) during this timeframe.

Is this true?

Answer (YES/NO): NO